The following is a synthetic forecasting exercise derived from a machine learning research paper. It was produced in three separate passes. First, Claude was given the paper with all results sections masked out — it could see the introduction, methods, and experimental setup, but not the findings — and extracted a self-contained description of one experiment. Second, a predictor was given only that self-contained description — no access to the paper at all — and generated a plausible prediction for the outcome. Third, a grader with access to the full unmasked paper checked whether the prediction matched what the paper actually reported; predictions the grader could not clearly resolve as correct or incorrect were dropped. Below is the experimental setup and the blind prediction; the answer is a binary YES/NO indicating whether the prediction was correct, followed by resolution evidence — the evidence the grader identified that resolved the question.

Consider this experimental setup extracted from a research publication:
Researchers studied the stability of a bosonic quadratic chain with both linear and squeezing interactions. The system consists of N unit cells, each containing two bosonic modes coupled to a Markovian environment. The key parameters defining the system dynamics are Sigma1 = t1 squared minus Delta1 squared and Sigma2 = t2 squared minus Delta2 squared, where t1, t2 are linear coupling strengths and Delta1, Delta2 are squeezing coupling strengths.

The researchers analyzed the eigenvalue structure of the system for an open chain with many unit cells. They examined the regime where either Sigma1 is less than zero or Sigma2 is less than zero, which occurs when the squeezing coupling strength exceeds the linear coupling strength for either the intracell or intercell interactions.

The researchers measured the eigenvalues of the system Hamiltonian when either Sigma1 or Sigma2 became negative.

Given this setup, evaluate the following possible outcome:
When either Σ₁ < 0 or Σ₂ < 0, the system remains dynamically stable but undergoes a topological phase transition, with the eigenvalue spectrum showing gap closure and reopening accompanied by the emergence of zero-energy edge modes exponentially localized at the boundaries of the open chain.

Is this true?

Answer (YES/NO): NO